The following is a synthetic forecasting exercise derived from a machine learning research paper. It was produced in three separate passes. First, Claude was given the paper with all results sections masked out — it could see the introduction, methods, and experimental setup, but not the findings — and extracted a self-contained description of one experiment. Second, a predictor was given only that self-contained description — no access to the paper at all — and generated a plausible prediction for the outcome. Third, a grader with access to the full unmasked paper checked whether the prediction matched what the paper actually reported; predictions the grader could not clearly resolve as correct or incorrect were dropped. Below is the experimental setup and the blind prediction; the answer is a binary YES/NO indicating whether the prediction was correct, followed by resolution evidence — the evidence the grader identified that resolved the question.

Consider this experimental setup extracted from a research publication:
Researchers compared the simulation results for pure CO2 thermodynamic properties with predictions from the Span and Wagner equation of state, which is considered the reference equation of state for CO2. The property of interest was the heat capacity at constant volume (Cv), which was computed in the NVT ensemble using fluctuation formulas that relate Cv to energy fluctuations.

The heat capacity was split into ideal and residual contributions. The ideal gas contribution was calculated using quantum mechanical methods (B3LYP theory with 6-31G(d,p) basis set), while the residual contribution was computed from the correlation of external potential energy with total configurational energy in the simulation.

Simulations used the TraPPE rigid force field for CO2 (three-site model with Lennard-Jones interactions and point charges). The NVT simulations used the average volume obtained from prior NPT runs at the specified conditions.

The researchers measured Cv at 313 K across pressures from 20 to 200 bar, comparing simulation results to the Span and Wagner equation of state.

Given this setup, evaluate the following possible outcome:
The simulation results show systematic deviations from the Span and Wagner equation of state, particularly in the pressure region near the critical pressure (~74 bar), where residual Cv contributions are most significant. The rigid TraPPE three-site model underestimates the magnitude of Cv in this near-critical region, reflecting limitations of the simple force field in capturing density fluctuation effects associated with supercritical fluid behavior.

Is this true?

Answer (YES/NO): NO